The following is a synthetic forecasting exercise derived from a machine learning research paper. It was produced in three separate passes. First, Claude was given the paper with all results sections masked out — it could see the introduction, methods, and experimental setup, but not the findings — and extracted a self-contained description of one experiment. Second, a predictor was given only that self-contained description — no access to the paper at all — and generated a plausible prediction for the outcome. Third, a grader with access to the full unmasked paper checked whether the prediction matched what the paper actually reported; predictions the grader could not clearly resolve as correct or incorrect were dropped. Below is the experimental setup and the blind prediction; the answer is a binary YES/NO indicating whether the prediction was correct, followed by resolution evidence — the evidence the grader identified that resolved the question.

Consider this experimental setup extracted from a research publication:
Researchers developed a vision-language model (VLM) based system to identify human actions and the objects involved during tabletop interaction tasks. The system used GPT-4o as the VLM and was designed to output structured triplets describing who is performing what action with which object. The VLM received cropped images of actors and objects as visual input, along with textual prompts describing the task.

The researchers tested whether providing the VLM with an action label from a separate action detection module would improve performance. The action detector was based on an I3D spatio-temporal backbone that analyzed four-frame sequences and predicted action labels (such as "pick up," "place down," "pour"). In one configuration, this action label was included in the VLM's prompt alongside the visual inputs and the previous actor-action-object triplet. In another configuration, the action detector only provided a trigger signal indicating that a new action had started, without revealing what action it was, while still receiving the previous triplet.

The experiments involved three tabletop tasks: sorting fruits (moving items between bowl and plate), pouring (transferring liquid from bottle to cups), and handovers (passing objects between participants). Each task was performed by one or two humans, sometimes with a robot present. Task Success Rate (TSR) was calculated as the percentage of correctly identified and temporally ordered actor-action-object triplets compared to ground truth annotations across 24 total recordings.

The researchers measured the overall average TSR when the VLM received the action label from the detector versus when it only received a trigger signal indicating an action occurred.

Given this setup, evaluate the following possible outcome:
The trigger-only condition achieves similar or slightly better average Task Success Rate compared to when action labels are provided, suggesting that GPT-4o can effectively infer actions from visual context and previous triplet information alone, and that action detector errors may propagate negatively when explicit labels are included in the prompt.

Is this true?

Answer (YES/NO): NO